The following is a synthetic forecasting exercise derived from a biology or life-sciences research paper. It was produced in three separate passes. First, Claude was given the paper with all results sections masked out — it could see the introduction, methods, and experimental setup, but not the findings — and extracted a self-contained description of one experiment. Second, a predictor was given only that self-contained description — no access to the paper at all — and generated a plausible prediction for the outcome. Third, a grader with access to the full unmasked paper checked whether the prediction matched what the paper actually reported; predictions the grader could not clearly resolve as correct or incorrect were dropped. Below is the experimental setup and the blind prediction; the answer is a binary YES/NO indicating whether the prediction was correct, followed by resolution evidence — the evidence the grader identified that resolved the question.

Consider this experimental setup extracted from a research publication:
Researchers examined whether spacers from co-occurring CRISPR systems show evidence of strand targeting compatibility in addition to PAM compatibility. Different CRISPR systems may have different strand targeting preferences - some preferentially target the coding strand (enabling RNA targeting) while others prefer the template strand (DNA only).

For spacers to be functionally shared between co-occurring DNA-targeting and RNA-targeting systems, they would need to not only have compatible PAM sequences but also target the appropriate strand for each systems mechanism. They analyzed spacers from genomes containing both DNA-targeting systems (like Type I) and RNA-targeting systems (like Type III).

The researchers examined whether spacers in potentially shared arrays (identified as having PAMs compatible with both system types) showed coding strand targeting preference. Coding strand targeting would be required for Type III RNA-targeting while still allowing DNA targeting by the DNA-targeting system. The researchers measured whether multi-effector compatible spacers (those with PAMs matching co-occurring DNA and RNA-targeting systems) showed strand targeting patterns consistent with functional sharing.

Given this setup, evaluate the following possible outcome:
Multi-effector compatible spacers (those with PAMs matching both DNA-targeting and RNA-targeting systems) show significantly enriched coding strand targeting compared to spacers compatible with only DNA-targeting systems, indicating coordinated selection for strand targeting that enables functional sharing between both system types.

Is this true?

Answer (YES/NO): YES